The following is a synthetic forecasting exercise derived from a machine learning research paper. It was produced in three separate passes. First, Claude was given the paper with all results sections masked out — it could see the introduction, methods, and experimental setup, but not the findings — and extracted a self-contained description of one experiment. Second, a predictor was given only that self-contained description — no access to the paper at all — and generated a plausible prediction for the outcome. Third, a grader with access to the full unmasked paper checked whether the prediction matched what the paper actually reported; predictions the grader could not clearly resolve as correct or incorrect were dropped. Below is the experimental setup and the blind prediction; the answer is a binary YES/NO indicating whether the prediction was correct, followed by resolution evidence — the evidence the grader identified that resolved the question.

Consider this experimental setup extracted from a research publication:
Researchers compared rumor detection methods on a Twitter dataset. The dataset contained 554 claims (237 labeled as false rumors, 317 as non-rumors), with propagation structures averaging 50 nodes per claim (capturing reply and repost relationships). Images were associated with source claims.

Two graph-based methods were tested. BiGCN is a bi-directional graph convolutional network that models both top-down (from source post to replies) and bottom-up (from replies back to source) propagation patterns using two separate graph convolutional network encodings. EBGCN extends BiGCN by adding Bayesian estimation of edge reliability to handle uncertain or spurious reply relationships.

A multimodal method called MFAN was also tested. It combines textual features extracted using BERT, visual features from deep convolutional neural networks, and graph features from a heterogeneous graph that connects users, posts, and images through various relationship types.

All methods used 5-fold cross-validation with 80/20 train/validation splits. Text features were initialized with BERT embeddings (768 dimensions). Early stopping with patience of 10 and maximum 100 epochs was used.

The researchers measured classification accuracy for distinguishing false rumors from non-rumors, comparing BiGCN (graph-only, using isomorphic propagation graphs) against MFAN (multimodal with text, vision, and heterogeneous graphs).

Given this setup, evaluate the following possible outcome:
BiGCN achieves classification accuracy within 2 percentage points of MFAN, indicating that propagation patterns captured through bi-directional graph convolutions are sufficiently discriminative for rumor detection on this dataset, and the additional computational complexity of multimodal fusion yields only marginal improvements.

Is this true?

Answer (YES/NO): NO